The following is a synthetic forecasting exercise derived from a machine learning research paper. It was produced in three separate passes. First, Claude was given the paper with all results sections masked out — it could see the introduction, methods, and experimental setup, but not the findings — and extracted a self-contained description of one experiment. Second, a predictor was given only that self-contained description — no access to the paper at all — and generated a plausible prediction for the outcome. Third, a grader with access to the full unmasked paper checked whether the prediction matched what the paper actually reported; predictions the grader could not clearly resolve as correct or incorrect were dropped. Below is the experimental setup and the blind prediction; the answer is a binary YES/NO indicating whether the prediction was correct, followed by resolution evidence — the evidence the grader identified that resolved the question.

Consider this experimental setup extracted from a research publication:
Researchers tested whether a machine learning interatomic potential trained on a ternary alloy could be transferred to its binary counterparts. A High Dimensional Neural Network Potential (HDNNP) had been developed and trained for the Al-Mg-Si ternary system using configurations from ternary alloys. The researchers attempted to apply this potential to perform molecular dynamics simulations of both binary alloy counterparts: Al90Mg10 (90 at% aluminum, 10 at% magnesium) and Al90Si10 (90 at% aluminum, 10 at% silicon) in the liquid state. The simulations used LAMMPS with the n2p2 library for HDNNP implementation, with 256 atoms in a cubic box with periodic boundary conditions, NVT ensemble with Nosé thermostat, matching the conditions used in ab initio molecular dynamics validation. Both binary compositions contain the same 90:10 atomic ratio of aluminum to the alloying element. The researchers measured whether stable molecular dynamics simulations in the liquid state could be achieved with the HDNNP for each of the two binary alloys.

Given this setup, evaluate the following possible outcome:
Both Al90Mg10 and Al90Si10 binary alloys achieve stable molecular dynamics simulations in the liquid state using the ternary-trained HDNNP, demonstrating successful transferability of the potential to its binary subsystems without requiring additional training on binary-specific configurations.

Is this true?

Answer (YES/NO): NO